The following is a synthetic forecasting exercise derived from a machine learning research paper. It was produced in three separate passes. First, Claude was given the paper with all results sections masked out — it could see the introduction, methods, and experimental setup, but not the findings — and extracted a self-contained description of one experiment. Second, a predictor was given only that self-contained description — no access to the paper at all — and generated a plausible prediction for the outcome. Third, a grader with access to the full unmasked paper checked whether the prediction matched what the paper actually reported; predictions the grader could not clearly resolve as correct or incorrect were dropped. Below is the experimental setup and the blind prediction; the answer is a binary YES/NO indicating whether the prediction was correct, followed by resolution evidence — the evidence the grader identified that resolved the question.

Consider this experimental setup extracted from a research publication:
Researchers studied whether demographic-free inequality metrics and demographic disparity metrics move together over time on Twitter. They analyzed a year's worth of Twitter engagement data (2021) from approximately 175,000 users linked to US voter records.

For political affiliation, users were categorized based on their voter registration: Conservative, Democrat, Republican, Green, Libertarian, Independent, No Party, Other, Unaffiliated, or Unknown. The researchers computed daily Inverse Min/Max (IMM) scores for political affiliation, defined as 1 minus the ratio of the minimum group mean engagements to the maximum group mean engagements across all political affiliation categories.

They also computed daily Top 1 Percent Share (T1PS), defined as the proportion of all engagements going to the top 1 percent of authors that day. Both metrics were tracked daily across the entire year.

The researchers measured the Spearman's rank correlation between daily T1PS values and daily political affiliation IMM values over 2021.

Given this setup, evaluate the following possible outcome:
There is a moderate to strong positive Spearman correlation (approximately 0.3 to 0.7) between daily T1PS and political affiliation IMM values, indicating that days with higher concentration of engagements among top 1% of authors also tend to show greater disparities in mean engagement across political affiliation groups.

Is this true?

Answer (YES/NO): NO